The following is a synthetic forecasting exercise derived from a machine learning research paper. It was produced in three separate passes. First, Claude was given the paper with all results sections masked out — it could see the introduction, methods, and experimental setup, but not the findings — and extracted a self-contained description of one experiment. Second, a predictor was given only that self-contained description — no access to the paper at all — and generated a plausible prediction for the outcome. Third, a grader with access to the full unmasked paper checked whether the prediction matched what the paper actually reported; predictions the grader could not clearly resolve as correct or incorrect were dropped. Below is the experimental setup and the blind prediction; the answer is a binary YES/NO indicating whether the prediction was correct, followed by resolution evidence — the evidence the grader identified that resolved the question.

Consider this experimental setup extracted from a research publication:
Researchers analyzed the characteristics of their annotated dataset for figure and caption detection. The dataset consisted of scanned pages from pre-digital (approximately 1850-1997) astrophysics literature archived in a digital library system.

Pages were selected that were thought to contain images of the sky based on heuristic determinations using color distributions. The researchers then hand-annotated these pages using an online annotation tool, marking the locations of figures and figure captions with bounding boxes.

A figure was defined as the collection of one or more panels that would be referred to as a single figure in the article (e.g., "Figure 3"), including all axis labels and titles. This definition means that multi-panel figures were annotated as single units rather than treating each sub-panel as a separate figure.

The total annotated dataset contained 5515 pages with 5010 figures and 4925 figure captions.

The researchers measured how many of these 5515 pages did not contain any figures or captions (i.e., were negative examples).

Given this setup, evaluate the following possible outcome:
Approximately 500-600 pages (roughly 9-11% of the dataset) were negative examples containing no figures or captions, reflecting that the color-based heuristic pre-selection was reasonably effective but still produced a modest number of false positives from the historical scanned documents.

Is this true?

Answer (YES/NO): YES